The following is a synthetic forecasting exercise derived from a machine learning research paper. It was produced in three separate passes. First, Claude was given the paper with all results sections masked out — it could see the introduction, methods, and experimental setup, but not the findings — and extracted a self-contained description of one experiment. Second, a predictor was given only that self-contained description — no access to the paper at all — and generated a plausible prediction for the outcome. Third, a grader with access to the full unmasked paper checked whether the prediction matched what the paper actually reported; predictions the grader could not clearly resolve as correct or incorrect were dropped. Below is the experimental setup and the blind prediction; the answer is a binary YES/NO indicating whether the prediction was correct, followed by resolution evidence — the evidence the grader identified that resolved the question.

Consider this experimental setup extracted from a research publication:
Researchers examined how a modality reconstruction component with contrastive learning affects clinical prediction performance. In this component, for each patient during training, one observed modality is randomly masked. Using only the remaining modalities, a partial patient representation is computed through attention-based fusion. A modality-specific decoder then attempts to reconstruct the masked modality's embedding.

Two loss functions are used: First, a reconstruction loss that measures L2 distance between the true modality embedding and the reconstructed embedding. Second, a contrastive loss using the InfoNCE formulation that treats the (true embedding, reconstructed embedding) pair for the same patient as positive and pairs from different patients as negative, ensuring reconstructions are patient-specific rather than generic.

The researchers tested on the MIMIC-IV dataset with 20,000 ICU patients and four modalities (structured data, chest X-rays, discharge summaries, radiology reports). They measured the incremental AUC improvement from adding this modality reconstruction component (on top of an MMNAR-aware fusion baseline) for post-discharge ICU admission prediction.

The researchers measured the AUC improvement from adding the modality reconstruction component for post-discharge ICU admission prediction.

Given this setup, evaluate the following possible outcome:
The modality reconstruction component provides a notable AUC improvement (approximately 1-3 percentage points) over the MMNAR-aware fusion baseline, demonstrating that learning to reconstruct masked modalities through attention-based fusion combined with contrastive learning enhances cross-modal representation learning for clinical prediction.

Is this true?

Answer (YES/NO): NO